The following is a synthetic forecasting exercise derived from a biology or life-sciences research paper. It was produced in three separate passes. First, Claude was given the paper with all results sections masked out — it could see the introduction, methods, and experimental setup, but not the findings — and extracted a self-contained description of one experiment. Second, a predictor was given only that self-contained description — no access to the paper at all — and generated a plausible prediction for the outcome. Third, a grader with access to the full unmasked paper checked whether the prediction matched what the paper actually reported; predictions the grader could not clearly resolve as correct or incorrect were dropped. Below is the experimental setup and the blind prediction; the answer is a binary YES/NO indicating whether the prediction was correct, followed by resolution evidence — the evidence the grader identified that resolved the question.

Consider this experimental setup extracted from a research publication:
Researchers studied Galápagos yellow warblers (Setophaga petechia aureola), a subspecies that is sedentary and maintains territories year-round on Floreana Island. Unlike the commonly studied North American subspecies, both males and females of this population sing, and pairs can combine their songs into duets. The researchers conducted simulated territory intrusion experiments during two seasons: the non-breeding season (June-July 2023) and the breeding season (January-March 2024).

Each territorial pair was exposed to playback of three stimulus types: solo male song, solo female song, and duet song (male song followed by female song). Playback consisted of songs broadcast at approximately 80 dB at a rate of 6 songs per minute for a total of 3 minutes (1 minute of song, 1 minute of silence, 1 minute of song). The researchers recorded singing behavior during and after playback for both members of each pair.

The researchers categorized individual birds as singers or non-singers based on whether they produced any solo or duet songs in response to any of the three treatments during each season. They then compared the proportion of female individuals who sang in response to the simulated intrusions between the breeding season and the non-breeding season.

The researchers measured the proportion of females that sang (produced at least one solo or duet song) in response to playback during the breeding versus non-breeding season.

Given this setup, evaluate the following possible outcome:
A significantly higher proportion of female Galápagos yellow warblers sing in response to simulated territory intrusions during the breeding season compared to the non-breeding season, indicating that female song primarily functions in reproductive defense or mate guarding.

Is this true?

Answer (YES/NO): NO